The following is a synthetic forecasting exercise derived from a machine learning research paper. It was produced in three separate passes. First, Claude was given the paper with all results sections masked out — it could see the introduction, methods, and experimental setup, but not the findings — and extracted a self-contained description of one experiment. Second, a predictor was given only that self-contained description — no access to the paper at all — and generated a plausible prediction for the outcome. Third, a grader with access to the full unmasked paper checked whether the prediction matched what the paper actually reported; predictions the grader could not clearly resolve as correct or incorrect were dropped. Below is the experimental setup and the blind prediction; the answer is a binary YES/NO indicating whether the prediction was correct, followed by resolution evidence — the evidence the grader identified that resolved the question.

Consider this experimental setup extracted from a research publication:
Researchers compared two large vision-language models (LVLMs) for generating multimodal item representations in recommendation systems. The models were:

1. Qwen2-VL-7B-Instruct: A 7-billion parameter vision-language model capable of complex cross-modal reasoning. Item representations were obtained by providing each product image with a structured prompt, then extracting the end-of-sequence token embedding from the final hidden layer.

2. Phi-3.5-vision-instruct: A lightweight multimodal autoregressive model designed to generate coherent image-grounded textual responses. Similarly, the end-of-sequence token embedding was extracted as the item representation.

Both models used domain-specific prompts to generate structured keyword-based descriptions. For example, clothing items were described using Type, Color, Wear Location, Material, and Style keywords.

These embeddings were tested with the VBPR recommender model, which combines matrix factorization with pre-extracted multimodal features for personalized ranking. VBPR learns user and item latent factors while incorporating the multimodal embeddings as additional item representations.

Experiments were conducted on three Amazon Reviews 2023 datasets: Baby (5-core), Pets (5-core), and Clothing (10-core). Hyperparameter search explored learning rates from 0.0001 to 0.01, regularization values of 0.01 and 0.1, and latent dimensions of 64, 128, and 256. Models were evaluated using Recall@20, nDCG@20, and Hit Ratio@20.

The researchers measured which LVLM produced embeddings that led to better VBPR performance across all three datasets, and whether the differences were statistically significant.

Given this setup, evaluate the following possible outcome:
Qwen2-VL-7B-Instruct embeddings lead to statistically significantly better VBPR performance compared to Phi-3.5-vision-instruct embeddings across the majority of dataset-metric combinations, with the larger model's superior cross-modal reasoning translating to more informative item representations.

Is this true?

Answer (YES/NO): YES